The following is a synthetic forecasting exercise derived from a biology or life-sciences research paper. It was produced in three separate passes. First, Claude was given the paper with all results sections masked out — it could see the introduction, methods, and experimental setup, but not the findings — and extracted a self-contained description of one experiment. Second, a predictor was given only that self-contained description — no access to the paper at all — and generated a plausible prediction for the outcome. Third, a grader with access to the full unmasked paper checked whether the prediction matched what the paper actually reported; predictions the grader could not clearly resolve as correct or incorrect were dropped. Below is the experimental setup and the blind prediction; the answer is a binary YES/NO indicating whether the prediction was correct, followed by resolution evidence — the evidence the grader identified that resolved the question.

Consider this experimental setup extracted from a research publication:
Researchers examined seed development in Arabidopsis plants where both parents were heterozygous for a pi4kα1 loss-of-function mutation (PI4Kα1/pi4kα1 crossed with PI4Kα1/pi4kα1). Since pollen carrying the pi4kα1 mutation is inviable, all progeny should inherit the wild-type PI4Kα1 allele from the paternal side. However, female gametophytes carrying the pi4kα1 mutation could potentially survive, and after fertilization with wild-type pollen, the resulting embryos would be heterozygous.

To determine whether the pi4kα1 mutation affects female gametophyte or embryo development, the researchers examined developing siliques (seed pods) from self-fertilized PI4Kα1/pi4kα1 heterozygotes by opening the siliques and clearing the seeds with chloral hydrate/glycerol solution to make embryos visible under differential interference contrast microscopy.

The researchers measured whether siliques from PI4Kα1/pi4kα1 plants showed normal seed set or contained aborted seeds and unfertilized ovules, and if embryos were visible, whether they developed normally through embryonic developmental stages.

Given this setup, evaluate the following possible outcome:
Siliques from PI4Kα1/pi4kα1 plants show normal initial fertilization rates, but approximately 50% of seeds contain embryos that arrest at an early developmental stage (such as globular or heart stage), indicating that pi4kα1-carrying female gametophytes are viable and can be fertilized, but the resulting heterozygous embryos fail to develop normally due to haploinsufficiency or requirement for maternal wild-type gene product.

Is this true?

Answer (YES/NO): NO